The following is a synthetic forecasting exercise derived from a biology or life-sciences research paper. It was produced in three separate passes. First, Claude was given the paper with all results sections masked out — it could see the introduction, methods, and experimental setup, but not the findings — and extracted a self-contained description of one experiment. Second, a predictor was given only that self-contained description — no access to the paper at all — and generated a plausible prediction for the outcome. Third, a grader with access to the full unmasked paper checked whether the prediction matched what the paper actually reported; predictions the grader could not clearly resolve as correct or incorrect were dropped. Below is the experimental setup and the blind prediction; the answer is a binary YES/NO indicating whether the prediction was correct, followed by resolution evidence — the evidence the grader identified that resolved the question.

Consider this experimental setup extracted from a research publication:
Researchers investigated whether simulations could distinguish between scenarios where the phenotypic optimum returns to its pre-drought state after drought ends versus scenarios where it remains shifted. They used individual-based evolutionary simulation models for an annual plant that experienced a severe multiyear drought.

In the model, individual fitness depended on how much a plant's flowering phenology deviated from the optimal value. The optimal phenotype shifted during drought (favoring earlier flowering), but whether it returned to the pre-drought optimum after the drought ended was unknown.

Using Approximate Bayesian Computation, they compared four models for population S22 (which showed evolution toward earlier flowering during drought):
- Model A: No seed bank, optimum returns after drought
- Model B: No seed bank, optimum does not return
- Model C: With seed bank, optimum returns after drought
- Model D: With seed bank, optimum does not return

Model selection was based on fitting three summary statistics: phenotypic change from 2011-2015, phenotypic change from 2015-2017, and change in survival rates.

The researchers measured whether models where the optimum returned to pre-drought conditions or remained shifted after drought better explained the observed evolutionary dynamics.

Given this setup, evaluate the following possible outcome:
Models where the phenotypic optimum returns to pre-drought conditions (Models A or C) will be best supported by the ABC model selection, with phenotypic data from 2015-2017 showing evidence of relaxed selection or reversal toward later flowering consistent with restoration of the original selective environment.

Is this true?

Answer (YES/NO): NO